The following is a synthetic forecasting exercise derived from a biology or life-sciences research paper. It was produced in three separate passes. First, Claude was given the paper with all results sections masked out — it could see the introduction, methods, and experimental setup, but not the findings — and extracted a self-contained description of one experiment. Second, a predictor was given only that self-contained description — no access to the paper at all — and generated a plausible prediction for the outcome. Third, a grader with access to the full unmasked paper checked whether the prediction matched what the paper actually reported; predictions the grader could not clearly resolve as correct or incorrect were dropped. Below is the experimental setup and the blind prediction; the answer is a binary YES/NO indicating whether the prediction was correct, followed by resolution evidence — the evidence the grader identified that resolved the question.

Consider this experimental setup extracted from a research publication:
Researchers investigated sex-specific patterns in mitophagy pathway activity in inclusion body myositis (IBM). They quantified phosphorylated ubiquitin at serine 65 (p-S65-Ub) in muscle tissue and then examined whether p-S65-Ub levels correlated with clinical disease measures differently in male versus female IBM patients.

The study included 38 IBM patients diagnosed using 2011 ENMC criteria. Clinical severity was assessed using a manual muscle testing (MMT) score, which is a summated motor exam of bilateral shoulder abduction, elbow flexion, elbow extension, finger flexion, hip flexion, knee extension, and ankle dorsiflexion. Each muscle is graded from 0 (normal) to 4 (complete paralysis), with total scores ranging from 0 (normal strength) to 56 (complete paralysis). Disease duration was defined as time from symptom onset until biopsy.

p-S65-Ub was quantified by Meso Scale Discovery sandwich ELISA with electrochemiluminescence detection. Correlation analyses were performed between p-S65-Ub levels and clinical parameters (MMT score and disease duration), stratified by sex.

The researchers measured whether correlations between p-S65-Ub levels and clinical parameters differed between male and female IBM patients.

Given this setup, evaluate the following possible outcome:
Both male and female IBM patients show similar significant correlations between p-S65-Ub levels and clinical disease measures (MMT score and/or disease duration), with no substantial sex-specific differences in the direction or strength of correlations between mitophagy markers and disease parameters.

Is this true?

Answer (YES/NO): NO